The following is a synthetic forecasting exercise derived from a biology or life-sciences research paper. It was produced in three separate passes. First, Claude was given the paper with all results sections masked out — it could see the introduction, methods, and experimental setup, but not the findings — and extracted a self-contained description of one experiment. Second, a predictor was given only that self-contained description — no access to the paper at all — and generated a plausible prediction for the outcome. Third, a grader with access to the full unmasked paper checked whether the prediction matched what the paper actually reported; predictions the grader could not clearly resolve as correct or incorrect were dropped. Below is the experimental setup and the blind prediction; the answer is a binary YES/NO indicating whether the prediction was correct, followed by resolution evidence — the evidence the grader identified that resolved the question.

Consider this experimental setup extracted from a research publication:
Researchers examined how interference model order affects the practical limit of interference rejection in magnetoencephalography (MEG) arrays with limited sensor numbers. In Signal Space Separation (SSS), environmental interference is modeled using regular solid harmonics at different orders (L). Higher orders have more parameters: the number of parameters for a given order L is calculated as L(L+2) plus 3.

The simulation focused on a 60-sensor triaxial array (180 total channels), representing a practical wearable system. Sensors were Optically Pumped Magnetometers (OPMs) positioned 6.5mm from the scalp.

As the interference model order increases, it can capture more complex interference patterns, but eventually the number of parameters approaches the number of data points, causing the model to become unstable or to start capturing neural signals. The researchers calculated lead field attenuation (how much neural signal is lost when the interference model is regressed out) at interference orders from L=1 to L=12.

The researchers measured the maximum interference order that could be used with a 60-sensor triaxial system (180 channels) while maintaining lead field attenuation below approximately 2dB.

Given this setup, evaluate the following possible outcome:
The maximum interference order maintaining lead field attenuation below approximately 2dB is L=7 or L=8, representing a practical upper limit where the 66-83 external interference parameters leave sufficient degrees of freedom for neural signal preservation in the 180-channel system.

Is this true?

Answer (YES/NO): NO